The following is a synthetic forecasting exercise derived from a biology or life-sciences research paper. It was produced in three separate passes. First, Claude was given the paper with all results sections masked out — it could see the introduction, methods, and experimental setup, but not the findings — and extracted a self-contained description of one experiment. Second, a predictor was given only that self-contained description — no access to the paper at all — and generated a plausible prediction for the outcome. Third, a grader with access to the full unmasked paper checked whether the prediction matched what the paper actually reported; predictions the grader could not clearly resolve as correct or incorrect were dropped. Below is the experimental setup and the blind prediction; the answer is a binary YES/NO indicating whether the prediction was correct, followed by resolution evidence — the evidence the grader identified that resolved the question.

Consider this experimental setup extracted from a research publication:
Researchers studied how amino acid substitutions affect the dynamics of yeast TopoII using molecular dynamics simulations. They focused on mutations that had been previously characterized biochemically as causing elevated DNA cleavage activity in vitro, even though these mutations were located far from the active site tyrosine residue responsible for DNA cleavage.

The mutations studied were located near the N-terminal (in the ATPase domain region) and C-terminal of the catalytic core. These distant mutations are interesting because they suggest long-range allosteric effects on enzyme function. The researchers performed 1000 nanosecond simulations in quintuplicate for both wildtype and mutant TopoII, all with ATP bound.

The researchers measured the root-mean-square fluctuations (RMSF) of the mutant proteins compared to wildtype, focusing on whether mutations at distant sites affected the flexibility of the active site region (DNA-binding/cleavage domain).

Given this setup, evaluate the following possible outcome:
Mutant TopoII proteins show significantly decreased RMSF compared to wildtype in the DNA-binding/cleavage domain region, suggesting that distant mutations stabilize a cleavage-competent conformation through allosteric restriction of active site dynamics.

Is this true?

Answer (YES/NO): NO